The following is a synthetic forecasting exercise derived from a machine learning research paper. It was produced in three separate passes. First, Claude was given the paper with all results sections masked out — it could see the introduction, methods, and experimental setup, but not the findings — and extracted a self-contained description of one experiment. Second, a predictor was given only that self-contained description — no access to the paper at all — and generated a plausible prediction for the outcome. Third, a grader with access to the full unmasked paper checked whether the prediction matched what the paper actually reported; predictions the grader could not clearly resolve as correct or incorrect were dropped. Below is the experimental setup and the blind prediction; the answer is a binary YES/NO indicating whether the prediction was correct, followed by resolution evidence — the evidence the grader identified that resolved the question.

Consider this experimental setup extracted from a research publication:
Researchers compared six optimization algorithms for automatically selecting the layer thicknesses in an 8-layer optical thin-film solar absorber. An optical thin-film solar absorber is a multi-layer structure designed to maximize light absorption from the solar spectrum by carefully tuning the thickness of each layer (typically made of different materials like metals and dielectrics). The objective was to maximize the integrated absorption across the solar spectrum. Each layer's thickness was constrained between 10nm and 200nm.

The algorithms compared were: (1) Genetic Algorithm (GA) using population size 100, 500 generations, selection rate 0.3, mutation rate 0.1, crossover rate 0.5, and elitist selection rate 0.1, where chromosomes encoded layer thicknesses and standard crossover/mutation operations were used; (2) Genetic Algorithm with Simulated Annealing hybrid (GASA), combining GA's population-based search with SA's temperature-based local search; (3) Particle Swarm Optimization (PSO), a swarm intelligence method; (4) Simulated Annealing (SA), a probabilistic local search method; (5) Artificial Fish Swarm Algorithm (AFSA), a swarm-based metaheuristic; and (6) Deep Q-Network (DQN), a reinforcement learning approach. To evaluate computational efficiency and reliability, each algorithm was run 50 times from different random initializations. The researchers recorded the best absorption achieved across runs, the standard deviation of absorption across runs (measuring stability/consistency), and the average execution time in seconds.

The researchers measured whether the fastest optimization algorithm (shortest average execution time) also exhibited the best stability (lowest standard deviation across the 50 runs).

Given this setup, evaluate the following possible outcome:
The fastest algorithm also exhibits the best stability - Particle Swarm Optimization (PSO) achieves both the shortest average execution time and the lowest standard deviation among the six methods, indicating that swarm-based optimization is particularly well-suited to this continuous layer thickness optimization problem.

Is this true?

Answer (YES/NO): NO